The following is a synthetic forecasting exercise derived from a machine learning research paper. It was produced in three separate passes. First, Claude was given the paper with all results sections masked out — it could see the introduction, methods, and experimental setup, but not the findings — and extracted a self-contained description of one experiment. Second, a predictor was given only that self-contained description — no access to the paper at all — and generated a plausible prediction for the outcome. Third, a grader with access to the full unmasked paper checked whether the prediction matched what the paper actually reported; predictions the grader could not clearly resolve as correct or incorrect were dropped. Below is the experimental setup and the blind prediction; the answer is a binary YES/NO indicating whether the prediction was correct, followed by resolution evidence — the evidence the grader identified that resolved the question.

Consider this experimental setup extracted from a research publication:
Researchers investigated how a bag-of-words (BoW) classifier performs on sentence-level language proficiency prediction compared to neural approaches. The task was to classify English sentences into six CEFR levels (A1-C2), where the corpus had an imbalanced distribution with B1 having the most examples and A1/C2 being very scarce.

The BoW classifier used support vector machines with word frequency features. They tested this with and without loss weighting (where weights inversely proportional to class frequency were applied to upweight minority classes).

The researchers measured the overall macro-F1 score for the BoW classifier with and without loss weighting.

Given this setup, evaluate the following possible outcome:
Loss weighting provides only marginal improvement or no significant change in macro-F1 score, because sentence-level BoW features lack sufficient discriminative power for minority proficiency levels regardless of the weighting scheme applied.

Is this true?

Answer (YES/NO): NO